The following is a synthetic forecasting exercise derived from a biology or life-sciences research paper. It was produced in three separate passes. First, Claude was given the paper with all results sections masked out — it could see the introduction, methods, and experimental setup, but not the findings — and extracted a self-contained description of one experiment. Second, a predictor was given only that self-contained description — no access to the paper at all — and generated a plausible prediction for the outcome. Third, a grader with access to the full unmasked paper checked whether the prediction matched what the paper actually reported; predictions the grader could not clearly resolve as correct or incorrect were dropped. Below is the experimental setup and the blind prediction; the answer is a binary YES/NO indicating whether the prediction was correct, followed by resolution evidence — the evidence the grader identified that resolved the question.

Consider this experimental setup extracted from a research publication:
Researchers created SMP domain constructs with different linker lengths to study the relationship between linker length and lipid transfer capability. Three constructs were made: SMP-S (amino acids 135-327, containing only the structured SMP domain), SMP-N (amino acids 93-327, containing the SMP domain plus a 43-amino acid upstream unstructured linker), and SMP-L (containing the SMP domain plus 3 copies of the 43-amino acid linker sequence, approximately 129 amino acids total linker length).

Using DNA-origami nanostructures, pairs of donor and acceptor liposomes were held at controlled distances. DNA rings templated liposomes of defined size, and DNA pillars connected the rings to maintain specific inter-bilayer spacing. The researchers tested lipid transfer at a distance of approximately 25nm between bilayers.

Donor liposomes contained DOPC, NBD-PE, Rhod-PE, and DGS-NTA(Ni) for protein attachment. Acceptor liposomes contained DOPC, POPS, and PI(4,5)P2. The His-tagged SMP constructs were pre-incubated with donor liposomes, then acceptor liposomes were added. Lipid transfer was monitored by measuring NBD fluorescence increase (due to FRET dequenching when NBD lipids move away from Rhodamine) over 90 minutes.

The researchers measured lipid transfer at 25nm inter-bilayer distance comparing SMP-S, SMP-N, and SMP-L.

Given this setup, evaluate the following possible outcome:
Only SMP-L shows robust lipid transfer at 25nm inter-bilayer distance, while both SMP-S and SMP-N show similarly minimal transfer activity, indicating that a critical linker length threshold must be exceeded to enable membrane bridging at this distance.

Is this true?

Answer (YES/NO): NO